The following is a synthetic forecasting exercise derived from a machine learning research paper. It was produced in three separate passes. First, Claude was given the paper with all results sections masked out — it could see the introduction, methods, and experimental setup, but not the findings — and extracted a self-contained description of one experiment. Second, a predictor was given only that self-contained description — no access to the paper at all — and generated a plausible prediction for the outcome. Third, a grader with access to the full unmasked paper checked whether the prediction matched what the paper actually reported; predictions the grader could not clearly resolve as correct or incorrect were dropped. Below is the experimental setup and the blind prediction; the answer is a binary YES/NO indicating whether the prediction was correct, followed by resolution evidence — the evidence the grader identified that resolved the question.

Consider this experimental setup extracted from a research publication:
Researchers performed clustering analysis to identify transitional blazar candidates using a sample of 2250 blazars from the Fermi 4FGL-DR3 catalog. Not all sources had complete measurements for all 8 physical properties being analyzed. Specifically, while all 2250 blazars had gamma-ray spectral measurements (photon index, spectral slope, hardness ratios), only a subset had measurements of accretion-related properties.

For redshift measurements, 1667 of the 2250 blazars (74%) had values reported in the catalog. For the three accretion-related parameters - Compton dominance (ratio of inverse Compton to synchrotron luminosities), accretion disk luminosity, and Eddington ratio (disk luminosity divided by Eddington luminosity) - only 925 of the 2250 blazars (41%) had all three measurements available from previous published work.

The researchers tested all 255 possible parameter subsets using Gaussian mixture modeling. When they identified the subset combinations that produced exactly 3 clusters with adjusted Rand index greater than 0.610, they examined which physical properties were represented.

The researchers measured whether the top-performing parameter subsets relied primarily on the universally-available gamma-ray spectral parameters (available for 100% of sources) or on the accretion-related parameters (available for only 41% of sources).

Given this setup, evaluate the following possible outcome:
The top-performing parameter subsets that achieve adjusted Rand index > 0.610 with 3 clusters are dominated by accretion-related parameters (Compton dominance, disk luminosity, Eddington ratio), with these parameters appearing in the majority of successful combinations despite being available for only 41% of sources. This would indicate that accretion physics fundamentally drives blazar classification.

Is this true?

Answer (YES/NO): YES